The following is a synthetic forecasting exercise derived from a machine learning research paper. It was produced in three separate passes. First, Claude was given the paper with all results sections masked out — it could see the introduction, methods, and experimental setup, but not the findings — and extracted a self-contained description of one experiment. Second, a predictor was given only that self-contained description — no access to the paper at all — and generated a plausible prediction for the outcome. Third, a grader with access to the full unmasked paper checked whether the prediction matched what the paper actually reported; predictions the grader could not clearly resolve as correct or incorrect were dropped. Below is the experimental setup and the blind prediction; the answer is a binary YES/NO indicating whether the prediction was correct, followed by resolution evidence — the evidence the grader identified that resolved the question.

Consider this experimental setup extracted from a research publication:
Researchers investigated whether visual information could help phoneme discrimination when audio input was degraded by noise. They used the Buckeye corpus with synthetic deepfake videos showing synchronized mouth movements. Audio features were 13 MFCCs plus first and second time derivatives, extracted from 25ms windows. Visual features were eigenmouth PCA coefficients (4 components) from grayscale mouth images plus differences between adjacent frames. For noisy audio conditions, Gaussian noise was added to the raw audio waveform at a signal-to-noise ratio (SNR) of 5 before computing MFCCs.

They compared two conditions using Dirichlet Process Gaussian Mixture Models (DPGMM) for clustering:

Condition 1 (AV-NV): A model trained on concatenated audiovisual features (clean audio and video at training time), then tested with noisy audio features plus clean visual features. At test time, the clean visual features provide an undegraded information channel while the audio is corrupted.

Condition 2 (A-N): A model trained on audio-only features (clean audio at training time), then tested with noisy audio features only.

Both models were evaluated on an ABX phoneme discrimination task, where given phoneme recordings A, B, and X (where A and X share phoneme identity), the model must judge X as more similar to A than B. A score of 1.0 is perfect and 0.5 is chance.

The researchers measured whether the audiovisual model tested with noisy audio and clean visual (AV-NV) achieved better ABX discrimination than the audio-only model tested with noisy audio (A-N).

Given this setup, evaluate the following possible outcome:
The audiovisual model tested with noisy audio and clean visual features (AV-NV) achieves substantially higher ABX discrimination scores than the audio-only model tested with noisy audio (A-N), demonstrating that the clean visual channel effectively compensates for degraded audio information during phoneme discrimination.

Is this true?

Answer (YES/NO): YES